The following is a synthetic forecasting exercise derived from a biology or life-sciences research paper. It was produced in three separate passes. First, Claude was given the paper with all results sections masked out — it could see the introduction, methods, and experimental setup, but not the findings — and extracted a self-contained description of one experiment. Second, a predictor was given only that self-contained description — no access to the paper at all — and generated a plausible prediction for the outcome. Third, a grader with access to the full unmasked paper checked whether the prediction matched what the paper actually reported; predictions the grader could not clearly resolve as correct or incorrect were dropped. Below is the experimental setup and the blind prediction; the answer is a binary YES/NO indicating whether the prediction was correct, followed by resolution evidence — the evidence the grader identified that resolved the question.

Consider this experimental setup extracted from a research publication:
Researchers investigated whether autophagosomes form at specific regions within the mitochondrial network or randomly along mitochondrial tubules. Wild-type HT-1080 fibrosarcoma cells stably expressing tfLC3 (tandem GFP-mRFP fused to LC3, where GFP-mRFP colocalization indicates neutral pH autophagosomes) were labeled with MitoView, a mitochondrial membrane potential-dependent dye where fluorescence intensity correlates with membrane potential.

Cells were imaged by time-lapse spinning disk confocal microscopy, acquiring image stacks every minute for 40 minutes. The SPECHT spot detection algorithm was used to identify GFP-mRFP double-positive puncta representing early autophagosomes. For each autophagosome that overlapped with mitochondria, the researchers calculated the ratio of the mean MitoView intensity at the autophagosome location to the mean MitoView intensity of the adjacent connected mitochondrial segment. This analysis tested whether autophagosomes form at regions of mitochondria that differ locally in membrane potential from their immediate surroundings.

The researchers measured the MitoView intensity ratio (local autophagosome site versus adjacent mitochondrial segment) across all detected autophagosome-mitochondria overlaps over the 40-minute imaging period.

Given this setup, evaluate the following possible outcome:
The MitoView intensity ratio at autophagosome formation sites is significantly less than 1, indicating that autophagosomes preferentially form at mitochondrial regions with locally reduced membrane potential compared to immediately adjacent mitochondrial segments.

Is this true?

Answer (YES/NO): YES